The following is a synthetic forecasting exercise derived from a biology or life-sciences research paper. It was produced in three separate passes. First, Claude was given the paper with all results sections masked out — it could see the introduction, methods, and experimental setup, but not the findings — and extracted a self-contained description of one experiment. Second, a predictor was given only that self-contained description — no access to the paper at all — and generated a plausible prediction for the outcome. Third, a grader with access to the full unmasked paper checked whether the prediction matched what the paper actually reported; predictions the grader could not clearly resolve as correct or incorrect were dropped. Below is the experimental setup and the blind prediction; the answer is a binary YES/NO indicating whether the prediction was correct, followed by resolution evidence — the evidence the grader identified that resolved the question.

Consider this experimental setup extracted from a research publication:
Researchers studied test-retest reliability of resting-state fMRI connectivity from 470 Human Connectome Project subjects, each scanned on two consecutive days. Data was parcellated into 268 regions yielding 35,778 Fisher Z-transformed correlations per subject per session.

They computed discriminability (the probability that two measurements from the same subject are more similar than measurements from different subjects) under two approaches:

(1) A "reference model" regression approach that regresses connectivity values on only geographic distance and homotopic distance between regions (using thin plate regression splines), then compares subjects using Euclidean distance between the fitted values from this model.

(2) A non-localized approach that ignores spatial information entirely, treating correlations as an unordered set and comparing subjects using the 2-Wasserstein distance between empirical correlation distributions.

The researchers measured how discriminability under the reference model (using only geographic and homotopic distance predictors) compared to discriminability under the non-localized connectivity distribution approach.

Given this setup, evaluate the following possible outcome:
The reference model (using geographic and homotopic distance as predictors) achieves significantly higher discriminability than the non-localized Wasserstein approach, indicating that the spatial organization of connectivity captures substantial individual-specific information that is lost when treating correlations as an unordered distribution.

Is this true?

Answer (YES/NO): NO